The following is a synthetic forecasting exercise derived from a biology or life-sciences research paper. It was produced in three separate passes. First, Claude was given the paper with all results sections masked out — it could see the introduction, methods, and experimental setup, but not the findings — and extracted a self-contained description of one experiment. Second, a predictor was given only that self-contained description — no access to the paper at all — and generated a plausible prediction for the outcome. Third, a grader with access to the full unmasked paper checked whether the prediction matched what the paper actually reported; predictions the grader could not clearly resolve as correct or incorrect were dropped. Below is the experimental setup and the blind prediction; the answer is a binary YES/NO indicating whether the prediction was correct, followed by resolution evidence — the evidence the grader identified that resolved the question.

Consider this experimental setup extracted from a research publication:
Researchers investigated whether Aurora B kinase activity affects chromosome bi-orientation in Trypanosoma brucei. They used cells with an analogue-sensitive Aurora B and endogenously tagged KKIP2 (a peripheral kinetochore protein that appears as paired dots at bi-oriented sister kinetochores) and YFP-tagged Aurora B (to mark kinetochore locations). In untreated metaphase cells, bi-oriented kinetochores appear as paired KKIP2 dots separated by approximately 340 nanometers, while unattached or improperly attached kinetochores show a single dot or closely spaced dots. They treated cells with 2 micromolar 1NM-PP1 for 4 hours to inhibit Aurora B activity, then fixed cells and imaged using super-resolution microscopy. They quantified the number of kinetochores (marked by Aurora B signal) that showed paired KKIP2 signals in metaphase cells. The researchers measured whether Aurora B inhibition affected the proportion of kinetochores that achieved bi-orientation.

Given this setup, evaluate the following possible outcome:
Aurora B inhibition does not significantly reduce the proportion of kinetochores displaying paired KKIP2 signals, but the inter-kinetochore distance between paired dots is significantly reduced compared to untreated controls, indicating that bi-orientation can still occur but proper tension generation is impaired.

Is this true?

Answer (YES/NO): NO